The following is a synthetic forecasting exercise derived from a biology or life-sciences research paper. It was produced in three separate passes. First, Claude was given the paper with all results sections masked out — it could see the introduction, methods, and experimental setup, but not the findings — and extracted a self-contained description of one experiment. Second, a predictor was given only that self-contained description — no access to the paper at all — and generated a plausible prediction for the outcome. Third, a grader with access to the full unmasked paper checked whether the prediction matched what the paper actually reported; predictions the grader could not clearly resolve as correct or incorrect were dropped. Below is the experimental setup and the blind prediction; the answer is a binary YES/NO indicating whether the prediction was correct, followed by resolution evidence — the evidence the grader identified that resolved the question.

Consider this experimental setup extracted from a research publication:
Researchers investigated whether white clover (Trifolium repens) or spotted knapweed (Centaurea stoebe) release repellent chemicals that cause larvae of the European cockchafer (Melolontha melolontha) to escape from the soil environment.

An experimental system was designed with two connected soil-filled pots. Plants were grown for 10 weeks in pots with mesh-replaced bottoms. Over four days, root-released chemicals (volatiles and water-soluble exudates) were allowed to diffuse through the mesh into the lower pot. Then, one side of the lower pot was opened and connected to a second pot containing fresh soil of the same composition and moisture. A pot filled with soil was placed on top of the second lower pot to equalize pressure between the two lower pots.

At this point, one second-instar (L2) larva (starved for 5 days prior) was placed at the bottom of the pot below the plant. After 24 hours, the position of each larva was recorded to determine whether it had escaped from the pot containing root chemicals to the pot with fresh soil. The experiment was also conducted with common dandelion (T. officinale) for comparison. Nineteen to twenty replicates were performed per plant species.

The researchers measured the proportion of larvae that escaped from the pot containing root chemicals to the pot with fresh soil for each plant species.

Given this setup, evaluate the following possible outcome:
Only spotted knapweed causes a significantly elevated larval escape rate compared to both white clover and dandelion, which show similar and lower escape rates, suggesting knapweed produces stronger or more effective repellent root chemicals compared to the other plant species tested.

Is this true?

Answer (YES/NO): YES